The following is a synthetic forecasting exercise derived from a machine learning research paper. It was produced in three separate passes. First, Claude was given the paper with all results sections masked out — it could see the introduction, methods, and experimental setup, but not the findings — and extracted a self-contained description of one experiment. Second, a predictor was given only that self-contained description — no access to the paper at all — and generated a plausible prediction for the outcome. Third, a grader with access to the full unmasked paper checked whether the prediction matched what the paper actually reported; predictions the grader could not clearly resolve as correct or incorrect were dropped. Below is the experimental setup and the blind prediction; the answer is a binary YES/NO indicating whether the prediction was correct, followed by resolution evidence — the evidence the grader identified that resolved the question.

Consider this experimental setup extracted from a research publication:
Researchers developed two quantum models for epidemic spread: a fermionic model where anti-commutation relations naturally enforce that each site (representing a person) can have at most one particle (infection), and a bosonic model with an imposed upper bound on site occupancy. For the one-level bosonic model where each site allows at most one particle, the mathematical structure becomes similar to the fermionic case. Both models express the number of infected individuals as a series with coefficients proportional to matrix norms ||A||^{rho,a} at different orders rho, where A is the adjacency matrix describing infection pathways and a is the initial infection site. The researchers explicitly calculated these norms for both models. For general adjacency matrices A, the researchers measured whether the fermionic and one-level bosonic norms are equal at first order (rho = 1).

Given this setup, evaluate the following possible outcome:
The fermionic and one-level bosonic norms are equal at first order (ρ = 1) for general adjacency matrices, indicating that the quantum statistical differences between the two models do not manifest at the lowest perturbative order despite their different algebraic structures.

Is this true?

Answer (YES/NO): YES